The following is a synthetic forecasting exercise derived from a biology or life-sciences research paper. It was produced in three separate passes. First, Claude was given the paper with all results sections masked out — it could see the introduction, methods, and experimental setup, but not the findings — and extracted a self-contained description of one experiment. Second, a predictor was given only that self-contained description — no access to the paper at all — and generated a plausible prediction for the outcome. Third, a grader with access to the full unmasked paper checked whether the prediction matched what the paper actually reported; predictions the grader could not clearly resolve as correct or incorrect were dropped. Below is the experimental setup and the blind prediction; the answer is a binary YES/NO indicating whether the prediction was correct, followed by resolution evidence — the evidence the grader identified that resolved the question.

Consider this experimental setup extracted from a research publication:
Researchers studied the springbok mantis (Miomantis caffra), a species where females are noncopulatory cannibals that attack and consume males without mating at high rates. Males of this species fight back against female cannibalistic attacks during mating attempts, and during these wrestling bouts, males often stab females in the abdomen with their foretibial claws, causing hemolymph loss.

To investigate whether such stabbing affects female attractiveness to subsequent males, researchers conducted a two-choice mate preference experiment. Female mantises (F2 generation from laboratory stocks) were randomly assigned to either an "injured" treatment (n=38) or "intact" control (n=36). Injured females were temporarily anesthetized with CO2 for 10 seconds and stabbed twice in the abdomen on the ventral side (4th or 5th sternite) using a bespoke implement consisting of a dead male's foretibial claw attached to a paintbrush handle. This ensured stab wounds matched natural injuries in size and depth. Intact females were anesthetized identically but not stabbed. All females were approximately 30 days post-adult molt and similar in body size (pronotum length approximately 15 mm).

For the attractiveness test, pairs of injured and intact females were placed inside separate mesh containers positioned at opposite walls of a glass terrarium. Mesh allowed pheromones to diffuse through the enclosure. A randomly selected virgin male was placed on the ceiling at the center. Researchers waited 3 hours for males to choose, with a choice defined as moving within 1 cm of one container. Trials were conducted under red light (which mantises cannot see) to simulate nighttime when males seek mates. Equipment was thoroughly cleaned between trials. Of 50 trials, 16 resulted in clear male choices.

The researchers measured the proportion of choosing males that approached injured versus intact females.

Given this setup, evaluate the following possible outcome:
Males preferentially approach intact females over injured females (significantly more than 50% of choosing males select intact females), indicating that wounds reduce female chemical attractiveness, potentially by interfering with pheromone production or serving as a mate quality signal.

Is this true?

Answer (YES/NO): NO